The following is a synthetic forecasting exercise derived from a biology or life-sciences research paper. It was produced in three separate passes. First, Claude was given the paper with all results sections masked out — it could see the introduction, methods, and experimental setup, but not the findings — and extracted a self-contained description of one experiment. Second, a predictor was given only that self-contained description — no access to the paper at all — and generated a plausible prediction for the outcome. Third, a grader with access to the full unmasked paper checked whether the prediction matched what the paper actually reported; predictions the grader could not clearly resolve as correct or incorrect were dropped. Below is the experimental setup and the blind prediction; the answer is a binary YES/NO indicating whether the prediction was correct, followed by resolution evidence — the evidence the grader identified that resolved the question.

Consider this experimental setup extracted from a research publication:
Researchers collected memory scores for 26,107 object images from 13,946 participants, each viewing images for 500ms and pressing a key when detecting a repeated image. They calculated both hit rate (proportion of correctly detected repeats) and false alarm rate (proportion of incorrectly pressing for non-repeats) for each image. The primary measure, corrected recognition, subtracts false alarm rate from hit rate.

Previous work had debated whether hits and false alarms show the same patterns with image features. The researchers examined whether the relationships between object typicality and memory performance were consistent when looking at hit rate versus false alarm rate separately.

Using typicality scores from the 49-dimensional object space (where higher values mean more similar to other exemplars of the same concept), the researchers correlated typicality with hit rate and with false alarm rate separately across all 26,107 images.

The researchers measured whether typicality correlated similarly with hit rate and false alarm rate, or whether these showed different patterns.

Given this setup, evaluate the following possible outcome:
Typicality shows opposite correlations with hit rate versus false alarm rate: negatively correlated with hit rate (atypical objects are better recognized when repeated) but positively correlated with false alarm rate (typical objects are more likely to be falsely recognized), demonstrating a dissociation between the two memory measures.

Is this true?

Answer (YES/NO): NO